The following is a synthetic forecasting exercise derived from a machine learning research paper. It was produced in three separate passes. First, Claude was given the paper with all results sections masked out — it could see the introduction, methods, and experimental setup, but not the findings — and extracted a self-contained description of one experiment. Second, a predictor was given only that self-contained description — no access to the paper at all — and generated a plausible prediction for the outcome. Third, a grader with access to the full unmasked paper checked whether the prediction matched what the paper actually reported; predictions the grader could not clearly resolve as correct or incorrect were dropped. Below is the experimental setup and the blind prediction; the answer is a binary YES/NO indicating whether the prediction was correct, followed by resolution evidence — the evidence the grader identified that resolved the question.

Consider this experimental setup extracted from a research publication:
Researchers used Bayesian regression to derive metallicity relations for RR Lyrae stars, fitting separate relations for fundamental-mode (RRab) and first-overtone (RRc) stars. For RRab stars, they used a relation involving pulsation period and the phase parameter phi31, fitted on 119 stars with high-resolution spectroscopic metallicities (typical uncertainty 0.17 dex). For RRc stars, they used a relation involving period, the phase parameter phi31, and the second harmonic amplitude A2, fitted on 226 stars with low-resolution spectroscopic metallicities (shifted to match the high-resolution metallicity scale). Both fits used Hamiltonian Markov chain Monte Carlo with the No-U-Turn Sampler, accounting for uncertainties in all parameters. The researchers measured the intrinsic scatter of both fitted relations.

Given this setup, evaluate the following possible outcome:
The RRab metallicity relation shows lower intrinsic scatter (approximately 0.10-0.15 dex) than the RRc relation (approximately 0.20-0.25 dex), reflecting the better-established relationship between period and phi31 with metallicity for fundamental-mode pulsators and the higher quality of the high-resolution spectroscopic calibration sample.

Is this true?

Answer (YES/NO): NO